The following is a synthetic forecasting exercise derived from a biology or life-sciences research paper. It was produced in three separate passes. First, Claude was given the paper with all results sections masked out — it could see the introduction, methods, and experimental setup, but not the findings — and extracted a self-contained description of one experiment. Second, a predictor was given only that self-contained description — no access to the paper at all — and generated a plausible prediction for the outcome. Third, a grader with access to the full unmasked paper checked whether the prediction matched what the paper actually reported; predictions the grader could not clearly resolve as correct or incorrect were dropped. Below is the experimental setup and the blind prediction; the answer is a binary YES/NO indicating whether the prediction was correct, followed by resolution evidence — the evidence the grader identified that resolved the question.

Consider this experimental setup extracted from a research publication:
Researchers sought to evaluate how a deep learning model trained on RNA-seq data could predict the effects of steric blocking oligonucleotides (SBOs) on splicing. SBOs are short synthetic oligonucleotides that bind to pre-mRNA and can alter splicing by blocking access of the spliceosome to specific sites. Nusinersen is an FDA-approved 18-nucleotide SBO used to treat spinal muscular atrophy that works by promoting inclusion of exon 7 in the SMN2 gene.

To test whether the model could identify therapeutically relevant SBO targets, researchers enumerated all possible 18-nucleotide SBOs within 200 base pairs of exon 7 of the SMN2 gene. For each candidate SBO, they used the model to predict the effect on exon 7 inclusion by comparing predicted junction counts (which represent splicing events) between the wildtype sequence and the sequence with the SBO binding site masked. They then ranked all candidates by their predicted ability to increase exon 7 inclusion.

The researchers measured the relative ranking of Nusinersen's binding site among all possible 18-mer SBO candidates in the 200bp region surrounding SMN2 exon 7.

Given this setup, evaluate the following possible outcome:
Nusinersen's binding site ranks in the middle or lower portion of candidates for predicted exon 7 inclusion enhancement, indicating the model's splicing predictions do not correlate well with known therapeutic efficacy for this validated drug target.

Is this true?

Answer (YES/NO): NO